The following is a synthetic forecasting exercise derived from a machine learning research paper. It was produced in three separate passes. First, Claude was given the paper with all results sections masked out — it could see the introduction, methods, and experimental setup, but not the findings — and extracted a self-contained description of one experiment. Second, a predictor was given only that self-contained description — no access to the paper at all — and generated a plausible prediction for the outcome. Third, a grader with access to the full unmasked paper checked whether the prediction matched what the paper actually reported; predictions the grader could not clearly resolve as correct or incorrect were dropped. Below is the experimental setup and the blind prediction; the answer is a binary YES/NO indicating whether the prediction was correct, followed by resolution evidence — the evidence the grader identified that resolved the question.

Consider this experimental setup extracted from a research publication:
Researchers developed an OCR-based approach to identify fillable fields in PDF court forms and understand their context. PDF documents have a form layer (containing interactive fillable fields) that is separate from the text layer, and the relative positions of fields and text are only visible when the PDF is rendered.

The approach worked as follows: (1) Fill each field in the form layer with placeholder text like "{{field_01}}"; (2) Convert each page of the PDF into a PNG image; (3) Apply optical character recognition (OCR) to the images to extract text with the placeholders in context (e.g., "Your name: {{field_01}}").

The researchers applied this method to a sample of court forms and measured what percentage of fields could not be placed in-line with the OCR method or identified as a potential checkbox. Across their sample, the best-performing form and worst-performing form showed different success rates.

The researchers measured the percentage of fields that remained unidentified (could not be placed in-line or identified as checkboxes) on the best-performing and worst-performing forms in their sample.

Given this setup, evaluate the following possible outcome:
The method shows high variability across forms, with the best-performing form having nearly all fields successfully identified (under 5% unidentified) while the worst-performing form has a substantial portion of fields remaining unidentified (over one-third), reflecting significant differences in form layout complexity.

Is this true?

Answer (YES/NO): NO